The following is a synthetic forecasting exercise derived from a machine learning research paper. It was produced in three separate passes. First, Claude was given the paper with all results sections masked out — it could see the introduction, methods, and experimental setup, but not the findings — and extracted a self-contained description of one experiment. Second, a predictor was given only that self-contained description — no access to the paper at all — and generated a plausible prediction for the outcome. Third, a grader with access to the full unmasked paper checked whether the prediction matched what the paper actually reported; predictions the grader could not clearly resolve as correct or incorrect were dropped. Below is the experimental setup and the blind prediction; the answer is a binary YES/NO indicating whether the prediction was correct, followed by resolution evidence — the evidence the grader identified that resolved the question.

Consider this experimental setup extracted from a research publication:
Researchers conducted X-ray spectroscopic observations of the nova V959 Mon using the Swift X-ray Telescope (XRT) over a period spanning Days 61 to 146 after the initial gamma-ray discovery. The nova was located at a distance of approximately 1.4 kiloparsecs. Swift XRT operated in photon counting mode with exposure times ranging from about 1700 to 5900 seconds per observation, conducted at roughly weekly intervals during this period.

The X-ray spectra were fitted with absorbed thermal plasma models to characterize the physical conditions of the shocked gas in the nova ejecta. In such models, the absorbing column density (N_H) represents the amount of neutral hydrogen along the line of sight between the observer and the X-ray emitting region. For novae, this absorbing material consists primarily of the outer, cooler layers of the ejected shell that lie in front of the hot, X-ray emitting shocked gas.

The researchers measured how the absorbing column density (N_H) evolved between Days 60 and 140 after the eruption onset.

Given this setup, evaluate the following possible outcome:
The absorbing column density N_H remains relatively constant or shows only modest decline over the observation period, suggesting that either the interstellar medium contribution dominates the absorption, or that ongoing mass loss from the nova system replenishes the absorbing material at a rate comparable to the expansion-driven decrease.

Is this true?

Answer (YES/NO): NO